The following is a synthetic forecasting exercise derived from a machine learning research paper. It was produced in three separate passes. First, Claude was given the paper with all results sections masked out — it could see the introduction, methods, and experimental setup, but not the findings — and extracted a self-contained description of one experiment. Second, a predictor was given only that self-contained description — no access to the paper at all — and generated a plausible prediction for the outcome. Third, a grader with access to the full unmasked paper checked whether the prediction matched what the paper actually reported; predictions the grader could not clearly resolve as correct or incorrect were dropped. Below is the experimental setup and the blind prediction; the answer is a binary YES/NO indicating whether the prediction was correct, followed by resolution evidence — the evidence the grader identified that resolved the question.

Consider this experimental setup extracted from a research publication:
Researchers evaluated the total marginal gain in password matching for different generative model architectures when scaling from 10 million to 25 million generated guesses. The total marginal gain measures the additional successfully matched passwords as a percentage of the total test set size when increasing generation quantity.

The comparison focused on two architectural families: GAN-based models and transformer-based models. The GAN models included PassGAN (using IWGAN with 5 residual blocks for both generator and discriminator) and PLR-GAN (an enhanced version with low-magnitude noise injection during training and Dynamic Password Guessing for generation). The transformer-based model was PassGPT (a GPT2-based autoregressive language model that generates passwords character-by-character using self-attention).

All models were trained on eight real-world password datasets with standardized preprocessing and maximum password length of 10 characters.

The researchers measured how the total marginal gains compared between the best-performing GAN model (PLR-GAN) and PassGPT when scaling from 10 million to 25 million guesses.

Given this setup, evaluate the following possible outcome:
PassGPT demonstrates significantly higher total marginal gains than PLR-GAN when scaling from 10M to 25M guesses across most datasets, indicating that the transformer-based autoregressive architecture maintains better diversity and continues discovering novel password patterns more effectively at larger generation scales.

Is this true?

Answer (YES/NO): YES